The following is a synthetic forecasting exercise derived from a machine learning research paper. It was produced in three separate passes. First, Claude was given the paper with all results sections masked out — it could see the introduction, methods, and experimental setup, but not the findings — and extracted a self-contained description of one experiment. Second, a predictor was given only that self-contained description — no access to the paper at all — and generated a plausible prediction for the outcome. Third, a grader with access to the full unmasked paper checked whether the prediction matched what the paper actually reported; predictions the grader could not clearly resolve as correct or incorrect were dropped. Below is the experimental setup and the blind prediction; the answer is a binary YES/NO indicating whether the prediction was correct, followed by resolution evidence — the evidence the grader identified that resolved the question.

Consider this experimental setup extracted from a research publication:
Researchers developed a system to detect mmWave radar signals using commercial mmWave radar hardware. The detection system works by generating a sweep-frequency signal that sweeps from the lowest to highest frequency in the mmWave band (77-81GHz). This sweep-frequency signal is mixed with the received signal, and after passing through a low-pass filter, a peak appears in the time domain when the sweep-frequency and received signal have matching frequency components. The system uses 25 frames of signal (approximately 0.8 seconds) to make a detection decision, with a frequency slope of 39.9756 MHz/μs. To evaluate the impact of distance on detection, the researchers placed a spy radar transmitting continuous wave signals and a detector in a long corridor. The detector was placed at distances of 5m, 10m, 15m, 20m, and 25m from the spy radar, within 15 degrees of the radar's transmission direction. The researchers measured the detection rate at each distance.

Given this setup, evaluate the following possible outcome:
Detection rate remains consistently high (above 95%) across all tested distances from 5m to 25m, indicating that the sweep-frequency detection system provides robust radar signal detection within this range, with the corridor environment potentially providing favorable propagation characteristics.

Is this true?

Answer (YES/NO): NO